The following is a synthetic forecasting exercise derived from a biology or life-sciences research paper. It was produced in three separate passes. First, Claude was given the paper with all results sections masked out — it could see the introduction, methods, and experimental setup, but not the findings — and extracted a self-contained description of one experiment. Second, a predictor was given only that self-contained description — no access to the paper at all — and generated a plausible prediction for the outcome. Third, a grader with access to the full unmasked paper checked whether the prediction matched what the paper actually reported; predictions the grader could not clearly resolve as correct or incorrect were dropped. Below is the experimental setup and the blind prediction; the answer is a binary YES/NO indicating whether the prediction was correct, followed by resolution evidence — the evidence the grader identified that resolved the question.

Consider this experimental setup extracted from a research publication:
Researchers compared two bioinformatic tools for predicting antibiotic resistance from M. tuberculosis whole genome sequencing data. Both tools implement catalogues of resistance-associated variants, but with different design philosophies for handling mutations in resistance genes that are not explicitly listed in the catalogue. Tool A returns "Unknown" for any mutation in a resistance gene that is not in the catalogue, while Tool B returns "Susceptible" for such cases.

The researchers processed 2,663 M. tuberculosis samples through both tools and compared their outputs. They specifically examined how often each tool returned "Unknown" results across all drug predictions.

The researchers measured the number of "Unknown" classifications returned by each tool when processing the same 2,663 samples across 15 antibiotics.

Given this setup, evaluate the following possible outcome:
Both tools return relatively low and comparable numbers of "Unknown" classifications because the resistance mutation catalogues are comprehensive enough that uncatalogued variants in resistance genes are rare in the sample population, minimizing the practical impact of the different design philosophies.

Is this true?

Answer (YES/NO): NO